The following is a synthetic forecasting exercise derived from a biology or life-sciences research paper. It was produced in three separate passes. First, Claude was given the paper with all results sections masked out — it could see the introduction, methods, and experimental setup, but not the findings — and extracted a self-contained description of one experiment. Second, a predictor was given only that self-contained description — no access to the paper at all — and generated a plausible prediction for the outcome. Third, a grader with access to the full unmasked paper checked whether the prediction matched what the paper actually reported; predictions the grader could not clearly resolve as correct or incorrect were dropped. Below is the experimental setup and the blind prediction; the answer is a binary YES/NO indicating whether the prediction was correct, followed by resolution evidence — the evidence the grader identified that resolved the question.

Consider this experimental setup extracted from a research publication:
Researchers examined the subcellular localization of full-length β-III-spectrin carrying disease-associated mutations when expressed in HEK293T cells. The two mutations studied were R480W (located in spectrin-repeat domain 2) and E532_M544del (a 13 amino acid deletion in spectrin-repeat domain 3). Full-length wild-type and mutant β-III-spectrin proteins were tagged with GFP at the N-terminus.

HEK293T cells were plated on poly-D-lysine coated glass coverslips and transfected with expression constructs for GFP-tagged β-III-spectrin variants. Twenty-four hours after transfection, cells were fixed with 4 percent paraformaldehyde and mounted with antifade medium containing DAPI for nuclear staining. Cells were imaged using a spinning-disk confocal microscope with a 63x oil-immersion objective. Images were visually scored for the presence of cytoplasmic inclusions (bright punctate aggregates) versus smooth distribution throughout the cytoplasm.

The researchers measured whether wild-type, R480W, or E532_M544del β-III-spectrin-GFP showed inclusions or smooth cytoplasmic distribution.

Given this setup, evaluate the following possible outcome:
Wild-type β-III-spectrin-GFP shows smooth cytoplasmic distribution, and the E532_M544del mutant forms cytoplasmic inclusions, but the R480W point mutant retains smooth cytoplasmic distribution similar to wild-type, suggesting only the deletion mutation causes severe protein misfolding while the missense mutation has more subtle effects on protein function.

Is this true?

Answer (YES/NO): NO